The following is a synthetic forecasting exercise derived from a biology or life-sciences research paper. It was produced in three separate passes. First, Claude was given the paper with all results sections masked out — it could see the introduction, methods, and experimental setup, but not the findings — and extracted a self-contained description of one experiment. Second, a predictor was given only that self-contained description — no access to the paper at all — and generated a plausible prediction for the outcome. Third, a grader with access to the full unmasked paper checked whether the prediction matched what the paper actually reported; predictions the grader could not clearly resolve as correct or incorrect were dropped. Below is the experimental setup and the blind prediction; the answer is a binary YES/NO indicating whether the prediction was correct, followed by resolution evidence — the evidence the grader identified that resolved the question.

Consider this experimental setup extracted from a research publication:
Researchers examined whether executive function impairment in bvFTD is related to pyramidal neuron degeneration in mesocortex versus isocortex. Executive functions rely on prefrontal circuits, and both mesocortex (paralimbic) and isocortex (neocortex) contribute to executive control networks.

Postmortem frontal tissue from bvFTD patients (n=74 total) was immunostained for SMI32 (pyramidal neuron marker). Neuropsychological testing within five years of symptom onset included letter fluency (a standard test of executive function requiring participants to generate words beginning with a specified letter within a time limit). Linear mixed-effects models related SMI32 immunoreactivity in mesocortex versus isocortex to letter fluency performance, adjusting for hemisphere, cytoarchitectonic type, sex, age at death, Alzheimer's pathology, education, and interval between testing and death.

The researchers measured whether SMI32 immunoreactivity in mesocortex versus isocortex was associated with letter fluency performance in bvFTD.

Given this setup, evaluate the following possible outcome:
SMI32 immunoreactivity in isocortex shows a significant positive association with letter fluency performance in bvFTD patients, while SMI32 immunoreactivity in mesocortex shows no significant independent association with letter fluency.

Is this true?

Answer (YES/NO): NO